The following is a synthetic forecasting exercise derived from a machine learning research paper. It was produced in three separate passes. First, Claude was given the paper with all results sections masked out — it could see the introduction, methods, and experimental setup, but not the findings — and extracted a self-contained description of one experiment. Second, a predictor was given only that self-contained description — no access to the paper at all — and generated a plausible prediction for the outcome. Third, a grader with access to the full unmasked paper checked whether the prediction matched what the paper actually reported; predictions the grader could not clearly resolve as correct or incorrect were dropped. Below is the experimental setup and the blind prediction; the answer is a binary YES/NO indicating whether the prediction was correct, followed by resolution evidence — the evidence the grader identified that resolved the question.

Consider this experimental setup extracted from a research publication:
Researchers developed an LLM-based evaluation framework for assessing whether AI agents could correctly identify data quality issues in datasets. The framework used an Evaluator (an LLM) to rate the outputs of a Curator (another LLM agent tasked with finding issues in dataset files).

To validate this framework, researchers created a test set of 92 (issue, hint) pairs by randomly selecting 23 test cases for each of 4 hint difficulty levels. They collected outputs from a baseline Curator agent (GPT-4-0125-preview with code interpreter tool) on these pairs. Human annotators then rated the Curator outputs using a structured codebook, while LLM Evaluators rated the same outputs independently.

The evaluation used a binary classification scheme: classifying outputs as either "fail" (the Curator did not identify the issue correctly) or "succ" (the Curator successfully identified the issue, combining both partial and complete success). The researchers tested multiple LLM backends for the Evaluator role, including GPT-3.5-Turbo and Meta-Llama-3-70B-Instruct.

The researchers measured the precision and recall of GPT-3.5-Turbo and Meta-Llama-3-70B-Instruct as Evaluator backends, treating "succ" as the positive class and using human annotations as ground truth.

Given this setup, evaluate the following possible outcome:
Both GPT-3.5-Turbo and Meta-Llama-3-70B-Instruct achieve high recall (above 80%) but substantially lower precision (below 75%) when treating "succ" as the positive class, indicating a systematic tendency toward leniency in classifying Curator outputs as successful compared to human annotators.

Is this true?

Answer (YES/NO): YES